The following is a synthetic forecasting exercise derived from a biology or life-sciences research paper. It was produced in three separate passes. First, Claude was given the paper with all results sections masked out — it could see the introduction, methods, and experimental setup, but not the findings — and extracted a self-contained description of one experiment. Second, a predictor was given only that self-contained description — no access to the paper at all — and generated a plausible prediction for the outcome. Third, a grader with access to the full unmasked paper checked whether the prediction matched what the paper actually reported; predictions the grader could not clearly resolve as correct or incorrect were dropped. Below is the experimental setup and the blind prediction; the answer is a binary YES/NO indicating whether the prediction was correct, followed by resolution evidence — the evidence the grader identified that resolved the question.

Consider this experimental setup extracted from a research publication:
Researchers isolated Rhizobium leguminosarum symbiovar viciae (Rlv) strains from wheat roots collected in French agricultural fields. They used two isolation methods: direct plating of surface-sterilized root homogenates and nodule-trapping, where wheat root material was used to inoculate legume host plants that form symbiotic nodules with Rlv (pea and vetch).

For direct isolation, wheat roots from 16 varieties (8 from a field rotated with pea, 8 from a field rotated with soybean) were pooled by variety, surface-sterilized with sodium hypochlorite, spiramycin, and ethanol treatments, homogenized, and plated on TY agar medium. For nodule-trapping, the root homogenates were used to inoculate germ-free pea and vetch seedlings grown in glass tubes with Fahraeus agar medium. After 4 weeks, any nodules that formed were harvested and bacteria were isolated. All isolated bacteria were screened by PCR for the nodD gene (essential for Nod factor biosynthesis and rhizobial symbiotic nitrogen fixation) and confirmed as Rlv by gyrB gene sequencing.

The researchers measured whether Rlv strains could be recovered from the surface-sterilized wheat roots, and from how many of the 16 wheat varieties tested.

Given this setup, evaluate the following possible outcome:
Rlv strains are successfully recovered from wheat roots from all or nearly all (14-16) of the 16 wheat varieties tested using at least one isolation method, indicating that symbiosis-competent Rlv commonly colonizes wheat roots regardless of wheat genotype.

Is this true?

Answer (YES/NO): NO